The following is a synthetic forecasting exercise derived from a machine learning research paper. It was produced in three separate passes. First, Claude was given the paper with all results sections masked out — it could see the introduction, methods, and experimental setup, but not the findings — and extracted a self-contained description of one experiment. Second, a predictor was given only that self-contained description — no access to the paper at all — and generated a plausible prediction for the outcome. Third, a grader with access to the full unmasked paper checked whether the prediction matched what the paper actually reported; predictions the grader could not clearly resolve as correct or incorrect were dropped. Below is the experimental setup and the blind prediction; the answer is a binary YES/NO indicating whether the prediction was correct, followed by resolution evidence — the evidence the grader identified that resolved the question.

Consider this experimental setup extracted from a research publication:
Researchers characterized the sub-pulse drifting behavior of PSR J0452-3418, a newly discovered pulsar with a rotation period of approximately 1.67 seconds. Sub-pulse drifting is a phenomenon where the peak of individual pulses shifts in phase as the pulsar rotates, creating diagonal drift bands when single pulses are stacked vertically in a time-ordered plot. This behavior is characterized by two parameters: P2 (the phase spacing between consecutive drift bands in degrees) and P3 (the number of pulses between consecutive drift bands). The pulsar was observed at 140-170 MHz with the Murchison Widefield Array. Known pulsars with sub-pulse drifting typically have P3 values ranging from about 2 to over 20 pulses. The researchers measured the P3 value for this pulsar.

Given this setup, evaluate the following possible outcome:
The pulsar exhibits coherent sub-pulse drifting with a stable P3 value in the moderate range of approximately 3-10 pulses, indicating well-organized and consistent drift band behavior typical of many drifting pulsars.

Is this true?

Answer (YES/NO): YES